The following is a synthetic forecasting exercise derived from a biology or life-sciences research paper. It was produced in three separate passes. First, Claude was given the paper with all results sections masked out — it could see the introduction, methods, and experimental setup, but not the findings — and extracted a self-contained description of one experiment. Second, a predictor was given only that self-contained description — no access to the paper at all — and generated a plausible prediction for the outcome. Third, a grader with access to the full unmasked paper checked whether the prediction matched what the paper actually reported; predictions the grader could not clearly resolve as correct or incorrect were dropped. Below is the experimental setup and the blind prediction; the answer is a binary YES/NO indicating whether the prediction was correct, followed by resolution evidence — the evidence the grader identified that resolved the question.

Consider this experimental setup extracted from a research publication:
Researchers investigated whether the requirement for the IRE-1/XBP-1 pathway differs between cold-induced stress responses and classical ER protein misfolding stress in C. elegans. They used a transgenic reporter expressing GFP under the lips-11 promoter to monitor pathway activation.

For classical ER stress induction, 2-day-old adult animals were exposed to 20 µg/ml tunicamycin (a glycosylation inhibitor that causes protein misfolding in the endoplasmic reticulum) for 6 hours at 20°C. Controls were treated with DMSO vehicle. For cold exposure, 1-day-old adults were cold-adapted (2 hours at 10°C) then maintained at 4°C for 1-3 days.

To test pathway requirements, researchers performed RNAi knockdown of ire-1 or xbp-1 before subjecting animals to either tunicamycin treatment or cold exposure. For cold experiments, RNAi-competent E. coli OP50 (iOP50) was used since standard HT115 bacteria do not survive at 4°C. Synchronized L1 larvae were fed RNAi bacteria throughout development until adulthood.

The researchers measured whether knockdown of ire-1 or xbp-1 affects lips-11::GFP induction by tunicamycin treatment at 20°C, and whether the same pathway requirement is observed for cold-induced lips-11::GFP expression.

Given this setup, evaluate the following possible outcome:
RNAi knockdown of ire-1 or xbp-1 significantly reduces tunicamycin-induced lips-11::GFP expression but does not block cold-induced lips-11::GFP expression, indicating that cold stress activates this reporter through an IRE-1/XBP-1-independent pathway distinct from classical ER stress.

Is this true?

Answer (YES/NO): NO